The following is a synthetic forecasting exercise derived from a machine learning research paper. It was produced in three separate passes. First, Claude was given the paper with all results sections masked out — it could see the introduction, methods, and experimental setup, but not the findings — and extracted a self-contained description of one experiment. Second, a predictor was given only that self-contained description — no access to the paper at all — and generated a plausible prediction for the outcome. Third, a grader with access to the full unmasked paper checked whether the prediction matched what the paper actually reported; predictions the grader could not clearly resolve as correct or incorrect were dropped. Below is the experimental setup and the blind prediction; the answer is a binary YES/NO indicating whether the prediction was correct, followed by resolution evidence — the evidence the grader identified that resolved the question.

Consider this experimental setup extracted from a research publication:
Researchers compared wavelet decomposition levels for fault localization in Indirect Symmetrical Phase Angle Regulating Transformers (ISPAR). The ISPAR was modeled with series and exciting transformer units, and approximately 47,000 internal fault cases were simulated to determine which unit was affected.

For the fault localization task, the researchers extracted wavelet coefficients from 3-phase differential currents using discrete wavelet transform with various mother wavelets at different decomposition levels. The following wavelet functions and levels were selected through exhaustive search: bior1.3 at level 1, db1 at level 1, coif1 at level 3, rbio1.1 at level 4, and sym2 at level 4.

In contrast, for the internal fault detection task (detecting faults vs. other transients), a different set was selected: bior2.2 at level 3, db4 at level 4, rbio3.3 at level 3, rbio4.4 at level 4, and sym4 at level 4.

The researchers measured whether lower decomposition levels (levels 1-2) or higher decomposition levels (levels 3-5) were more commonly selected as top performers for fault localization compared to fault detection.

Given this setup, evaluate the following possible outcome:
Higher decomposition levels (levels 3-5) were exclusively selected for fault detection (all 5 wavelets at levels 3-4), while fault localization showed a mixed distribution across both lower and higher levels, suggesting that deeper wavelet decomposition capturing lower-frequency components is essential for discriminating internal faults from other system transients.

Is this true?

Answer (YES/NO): YES